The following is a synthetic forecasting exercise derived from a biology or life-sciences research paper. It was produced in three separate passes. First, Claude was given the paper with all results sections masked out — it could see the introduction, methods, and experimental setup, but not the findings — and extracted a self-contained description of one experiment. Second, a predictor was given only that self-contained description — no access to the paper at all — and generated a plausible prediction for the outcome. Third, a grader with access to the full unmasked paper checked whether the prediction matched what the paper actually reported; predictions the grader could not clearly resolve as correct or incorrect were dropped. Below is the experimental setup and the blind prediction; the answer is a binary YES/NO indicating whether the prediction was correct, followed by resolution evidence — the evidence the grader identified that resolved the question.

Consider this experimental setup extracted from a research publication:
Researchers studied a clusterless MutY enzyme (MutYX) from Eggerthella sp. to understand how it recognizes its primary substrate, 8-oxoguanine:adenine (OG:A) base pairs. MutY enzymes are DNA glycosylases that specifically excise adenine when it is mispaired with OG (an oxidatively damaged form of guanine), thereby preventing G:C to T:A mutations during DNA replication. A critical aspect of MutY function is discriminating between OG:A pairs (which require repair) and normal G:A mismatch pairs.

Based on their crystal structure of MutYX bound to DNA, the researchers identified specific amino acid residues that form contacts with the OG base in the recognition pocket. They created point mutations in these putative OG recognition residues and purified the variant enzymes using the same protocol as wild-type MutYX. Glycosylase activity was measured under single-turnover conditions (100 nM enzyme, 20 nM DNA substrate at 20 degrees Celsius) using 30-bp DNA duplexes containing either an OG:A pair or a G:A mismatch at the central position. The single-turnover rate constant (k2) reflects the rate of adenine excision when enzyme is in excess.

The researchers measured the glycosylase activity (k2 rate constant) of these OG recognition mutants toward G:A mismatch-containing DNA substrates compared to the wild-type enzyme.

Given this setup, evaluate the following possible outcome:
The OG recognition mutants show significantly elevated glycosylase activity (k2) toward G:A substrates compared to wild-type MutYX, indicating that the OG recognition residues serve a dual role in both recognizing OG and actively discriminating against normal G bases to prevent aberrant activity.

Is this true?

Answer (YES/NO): YES